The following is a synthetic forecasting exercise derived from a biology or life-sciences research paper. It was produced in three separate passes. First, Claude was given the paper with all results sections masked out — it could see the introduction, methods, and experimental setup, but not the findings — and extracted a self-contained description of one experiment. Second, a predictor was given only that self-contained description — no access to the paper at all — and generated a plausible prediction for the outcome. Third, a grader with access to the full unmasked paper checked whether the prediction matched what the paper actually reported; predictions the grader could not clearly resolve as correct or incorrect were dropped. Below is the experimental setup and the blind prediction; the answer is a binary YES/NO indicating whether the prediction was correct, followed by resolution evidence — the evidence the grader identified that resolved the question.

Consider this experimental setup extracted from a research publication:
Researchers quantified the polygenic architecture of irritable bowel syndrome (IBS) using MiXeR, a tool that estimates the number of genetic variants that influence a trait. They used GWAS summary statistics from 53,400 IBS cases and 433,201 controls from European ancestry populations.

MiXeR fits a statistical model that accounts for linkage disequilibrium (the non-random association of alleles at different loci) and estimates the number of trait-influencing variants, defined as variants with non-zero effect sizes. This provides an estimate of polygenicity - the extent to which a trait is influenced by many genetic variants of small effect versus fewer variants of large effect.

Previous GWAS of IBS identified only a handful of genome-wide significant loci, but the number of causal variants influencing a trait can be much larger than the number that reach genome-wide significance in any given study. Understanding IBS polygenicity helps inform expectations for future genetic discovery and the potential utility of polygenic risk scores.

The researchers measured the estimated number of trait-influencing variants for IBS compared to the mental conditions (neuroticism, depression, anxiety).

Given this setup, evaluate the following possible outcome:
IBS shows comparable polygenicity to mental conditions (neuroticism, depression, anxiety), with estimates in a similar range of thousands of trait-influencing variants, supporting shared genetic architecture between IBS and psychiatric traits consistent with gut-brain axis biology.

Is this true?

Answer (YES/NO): YES